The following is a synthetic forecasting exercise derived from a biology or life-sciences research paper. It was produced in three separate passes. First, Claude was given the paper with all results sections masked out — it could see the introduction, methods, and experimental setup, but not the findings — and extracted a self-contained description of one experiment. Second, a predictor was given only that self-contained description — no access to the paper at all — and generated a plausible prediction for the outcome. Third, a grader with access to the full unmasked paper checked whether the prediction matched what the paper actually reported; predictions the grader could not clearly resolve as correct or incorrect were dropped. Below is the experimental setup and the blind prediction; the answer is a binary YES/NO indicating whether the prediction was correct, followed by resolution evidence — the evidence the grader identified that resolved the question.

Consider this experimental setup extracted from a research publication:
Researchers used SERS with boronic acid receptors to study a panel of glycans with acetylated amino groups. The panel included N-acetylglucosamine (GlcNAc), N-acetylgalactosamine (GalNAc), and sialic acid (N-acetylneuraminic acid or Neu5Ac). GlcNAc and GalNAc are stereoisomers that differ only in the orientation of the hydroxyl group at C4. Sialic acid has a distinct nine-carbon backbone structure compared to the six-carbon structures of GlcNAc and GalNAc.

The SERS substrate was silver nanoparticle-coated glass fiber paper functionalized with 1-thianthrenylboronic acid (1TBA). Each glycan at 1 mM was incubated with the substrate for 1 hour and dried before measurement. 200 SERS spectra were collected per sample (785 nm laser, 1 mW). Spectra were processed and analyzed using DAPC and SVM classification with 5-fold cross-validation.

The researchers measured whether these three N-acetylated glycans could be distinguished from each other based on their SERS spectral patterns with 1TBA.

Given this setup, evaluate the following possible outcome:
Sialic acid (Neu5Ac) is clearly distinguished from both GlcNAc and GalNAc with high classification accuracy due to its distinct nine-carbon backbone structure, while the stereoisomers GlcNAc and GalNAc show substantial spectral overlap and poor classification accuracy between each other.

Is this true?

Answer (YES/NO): NO